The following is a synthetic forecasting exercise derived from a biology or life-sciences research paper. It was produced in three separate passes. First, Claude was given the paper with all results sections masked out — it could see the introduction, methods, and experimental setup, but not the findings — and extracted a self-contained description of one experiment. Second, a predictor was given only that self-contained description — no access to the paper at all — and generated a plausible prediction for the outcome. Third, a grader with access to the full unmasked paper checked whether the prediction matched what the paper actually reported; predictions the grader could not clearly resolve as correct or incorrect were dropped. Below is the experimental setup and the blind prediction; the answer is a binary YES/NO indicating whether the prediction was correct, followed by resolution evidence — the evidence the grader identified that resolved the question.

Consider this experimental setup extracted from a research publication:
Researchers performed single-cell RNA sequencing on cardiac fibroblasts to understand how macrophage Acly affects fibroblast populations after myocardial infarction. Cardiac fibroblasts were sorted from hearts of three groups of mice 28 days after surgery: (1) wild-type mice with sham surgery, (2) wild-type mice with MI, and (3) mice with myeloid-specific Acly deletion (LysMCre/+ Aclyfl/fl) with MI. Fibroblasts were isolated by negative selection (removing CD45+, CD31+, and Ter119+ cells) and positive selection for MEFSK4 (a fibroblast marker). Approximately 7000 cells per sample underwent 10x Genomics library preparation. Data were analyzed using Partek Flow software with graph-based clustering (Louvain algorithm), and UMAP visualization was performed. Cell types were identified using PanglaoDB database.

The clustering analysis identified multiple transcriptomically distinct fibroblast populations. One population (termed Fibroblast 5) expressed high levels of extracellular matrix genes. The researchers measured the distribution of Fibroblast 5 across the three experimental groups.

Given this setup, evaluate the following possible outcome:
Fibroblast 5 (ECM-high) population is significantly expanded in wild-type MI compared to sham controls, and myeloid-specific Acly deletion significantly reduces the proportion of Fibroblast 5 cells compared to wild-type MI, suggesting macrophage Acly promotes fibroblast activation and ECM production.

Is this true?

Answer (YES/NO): YES